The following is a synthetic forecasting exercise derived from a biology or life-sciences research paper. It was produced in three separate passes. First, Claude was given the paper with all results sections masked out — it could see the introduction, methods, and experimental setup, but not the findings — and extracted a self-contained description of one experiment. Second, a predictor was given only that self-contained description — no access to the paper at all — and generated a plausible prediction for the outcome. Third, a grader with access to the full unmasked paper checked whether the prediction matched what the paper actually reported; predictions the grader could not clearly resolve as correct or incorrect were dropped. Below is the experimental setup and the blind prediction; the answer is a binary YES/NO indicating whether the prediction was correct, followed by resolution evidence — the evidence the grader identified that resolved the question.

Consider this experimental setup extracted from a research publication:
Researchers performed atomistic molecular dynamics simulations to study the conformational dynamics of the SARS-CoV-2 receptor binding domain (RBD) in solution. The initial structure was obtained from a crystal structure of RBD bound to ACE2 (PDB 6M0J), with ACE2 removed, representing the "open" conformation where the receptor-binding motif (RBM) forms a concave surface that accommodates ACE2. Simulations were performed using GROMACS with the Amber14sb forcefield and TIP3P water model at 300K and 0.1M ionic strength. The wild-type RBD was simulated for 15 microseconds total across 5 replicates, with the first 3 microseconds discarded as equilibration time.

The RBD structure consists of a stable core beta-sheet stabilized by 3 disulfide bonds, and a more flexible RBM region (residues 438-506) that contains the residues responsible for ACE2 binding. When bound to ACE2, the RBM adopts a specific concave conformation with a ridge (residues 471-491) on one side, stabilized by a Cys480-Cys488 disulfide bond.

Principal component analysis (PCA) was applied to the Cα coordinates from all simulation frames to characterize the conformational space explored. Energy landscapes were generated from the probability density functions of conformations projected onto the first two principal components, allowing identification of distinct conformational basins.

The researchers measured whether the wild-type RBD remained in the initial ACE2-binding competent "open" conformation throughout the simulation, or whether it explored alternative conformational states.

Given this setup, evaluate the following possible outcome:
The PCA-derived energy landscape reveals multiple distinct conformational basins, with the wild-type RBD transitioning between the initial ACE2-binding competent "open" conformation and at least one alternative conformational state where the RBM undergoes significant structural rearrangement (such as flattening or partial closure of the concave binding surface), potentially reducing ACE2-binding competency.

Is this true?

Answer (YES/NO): YES